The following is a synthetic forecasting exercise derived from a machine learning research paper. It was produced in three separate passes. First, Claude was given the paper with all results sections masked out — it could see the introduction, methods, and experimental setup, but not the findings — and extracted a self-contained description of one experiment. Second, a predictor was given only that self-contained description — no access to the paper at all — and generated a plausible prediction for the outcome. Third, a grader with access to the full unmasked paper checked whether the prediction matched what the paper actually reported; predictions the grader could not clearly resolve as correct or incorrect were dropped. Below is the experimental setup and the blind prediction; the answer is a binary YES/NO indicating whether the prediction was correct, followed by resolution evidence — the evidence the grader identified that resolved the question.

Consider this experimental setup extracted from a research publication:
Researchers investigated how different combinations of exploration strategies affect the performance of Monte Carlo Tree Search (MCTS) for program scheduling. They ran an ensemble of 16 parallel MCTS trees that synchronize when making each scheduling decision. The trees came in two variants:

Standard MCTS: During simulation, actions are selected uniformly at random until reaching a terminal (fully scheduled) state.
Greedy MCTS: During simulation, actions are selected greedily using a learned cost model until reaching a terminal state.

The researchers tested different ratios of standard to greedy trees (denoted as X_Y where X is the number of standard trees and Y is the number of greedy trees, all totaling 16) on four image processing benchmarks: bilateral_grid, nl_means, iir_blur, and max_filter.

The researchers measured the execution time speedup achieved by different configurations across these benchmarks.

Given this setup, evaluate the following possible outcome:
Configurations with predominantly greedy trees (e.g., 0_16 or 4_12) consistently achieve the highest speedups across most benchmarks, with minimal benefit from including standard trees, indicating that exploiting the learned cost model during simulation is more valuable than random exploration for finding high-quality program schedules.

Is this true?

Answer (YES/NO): NO